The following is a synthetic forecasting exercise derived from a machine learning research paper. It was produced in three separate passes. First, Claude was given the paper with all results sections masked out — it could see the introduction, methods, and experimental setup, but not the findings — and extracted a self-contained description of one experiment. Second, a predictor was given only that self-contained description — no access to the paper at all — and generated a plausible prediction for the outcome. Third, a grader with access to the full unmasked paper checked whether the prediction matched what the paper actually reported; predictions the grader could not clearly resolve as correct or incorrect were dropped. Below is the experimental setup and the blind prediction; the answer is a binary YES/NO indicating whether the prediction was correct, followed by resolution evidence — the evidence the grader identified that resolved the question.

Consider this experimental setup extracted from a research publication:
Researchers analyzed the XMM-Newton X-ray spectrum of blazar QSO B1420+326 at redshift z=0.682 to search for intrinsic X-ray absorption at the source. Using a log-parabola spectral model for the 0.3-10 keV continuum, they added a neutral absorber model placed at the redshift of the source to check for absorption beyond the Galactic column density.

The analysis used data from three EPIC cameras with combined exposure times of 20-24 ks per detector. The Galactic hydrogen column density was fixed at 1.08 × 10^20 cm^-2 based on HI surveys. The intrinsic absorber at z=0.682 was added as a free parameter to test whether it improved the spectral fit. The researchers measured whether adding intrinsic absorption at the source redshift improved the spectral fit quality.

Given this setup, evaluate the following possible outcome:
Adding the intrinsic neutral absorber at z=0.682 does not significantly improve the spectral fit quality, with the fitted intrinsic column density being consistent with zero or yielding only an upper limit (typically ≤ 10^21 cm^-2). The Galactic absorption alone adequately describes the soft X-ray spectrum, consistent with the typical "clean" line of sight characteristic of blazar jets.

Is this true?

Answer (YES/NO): YES